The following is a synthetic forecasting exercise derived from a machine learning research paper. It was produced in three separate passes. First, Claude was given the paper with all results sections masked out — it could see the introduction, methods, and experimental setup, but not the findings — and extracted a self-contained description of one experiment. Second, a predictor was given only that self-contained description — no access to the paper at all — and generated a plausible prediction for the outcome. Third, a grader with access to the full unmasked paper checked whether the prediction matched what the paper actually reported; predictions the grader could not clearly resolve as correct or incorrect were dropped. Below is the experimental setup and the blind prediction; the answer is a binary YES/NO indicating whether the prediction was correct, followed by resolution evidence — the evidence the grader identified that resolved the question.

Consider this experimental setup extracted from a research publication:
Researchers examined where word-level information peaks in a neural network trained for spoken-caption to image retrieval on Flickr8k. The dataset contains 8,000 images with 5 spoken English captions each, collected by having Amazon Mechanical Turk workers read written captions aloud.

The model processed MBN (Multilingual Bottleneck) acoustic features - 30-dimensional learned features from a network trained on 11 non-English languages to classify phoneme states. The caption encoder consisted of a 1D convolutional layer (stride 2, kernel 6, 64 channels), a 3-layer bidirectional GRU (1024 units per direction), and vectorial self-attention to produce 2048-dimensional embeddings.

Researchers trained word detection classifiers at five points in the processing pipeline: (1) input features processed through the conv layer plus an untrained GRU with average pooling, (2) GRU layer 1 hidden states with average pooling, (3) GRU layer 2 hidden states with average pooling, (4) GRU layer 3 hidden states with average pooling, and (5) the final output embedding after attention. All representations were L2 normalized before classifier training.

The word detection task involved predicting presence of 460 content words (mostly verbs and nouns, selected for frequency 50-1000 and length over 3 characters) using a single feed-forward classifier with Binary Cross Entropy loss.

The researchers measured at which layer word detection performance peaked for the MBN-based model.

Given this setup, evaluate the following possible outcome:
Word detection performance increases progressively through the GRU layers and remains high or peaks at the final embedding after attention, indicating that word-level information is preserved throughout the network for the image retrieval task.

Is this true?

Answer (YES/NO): NO